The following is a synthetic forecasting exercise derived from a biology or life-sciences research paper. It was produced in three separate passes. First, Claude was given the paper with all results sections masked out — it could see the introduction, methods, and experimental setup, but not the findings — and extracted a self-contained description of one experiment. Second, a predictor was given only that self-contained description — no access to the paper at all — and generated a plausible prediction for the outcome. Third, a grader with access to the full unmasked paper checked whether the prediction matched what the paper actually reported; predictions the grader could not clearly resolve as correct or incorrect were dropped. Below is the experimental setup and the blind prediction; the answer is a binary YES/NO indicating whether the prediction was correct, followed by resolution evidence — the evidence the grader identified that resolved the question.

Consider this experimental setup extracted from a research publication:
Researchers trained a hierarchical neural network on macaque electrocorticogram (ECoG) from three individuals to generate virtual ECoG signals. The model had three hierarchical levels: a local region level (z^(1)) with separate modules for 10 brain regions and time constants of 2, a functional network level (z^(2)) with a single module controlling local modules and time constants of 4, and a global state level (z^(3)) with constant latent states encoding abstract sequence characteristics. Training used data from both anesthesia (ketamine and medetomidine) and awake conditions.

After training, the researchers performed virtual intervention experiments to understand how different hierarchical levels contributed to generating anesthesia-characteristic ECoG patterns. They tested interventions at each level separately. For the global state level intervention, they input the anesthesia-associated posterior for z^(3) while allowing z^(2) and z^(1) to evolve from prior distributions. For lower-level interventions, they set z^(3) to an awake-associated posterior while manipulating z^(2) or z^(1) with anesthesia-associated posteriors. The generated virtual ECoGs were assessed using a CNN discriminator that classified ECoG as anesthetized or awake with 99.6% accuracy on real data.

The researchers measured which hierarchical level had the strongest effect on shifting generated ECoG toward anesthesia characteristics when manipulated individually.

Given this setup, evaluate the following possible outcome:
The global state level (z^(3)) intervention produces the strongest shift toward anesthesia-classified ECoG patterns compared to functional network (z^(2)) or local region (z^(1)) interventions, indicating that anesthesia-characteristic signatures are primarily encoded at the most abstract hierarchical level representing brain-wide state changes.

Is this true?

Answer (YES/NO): YES